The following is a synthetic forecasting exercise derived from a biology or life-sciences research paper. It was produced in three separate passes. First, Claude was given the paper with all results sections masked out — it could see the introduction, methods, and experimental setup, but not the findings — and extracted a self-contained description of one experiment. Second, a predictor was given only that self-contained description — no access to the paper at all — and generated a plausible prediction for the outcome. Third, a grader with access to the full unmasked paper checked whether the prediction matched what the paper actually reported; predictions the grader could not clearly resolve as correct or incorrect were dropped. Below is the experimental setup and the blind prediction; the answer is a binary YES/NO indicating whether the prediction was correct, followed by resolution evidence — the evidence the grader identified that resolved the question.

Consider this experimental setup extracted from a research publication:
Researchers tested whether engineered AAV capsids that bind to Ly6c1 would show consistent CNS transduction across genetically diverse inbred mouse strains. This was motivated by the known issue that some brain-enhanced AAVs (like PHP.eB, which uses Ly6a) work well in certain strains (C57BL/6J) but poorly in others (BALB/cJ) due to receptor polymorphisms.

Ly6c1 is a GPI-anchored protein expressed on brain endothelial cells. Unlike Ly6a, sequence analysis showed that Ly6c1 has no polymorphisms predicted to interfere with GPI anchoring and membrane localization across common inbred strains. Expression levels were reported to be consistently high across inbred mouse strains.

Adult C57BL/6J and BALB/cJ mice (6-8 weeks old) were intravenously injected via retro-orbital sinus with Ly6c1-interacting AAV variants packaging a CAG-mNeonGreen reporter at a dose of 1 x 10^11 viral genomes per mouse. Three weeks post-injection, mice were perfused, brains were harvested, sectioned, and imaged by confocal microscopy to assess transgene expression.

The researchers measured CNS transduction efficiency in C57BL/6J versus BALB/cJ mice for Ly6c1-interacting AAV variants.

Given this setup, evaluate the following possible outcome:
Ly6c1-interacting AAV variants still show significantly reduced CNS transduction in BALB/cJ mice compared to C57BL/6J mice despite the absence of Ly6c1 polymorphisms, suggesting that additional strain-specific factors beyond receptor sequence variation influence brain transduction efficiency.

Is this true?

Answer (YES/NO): NO